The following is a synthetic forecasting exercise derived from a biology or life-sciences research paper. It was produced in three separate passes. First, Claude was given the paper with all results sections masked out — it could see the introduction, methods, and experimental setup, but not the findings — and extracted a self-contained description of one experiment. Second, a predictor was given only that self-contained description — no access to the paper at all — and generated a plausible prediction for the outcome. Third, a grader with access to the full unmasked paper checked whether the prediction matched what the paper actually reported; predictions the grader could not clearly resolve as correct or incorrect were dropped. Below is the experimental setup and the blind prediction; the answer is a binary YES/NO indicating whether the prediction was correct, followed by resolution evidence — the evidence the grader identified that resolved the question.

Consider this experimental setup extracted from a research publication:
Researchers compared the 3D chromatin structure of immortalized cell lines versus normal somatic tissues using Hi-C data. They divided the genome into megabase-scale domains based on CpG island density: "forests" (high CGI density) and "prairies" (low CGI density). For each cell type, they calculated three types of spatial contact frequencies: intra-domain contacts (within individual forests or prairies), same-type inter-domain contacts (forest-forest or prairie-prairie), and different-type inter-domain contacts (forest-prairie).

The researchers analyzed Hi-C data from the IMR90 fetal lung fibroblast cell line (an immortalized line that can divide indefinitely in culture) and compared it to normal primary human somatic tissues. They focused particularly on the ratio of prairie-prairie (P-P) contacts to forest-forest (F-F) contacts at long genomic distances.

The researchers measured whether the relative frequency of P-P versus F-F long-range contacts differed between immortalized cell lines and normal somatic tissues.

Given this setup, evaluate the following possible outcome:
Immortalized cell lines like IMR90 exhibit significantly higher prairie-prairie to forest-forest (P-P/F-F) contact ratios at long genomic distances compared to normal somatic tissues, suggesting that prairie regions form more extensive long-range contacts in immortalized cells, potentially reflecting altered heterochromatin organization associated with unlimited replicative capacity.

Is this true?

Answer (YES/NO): YES